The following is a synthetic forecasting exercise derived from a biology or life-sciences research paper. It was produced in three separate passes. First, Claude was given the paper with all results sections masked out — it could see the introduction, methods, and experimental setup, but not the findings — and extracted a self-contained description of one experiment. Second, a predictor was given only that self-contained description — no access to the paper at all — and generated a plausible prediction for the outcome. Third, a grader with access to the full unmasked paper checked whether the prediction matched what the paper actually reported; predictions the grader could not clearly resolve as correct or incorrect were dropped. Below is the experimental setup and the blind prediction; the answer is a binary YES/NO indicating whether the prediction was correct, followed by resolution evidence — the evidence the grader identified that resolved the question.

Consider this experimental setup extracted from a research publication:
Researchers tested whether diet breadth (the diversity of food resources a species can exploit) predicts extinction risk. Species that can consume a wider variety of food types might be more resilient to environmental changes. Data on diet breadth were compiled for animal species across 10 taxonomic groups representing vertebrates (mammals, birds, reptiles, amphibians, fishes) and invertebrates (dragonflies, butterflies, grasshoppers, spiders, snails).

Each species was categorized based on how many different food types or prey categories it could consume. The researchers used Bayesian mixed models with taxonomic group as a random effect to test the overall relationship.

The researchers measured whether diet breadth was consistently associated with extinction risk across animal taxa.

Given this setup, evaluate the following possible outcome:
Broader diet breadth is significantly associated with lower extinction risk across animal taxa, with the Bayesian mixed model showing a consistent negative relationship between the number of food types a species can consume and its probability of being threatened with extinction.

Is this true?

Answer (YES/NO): NO